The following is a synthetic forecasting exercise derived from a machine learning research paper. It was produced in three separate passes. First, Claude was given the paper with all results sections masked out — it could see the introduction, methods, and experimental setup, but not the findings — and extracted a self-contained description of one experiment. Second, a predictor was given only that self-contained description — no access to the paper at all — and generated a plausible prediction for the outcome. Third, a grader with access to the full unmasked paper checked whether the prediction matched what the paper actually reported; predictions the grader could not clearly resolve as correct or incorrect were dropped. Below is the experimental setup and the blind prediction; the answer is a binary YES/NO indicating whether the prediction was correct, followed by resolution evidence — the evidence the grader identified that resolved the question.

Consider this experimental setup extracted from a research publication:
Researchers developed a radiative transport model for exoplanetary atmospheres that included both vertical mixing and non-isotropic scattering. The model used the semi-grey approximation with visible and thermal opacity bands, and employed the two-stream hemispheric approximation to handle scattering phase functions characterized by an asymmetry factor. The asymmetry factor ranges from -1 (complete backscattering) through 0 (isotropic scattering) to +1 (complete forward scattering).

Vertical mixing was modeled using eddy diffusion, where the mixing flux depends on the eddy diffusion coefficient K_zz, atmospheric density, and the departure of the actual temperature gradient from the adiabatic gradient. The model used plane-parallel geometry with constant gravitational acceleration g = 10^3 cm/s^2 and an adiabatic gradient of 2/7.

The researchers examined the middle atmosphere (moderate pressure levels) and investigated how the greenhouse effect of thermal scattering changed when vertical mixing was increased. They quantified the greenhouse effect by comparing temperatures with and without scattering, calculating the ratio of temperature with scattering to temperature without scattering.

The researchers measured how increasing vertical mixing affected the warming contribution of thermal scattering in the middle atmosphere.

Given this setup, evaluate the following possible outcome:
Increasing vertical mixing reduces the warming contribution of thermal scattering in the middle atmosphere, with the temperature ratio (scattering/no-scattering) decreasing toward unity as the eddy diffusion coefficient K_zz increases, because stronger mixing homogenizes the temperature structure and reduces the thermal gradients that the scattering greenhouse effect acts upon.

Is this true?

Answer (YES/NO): NO